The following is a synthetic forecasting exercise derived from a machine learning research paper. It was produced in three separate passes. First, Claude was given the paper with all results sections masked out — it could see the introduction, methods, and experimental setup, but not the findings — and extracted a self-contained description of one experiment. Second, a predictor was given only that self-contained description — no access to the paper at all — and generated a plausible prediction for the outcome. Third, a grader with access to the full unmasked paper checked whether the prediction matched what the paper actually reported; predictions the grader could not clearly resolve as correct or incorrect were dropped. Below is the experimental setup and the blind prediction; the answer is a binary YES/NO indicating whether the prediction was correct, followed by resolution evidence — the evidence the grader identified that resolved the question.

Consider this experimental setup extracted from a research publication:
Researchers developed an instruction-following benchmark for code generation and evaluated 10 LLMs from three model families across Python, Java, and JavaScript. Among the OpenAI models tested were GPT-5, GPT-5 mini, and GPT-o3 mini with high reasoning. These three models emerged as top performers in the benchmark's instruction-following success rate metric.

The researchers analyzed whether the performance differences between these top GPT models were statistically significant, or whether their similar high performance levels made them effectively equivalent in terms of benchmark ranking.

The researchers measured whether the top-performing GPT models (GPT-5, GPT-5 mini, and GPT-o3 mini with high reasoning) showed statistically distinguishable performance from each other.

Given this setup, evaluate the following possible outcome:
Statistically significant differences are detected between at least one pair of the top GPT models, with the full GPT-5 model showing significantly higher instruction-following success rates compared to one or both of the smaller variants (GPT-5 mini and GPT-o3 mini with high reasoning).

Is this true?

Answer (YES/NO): NO